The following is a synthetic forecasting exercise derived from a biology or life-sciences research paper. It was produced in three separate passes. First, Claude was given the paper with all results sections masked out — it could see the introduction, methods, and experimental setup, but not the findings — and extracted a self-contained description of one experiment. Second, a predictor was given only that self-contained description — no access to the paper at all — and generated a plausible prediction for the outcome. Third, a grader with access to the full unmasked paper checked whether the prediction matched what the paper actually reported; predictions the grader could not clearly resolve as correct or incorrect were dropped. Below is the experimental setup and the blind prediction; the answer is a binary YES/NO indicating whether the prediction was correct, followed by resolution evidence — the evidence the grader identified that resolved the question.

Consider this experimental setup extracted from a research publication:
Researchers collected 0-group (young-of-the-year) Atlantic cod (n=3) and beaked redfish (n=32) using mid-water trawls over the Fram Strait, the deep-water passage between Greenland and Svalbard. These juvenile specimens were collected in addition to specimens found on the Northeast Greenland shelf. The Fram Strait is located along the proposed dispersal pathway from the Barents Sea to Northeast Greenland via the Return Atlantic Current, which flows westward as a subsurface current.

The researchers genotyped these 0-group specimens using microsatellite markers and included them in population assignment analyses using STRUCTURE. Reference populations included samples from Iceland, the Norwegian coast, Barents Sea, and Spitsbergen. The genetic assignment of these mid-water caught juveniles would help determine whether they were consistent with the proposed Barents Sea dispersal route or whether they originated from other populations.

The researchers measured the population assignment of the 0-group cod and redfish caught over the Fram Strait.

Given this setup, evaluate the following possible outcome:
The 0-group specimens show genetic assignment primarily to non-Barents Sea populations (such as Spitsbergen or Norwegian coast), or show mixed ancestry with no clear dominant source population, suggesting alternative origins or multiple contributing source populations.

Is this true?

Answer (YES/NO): NO